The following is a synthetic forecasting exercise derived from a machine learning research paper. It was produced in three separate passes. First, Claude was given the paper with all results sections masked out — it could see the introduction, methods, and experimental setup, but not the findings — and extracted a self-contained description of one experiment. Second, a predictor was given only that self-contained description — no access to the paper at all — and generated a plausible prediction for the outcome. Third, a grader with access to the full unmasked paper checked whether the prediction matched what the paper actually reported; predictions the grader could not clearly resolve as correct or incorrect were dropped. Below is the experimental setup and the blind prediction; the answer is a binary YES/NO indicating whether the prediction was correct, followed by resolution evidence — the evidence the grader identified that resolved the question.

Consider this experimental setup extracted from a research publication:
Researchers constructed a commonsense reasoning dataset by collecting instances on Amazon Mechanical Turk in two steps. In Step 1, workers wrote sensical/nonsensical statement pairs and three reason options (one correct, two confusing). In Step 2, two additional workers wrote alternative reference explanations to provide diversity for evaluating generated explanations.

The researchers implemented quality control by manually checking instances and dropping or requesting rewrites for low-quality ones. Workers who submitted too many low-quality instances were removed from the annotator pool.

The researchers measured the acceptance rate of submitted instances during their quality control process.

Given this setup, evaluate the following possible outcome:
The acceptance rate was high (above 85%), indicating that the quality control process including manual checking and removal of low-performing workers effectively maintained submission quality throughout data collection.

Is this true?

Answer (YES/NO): NO